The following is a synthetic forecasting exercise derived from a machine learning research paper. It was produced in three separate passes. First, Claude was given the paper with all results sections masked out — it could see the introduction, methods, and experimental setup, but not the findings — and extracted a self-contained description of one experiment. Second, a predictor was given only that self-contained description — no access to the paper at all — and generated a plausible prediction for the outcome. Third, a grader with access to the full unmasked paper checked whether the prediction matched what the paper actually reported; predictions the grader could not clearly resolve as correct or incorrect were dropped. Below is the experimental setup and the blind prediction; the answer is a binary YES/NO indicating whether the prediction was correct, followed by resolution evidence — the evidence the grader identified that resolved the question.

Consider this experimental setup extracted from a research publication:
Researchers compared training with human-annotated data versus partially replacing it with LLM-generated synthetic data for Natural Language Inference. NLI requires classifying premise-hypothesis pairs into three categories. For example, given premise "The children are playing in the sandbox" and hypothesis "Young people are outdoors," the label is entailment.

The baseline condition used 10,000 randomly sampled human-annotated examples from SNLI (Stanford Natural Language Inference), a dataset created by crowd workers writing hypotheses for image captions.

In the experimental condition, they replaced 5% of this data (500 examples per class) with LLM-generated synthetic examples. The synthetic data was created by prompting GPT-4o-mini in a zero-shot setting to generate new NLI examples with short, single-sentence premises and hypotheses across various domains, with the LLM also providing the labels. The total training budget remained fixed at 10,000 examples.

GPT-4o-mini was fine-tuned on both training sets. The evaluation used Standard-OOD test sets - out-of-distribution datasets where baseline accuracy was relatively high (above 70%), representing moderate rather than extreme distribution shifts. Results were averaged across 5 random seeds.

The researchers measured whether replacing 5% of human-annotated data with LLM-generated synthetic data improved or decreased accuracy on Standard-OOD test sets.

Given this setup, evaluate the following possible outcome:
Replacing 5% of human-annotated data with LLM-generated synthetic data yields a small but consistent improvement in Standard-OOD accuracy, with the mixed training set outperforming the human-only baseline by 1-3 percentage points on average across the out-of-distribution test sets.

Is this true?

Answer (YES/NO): NO